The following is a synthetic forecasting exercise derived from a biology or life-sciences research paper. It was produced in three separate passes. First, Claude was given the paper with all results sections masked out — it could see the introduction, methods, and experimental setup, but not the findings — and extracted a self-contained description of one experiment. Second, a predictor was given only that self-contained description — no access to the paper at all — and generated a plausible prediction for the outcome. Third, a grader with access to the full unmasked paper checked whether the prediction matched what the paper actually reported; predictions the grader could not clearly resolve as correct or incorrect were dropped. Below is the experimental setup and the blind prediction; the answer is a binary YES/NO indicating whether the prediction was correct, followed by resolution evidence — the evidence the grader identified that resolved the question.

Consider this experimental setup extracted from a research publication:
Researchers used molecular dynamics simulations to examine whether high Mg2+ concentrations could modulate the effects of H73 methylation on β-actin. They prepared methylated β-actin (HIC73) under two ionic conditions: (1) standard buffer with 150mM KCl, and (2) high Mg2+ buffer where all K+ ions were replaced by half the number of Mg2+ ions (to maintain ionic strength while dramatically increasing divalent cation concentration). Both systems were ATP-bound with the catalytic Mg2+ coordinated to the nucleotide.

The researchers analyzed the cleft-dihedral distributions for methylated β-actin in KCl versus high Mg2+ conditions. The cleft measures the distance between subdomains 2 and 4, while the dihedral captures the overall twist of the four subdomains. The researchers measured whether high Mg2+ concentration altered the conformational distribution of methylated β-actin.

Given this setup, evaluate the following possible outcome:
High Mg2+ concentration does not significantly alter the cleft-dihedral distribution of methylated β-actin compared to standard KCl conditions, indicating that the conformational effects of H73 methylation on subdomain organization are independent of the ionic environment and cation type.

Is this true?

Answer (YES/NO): NO